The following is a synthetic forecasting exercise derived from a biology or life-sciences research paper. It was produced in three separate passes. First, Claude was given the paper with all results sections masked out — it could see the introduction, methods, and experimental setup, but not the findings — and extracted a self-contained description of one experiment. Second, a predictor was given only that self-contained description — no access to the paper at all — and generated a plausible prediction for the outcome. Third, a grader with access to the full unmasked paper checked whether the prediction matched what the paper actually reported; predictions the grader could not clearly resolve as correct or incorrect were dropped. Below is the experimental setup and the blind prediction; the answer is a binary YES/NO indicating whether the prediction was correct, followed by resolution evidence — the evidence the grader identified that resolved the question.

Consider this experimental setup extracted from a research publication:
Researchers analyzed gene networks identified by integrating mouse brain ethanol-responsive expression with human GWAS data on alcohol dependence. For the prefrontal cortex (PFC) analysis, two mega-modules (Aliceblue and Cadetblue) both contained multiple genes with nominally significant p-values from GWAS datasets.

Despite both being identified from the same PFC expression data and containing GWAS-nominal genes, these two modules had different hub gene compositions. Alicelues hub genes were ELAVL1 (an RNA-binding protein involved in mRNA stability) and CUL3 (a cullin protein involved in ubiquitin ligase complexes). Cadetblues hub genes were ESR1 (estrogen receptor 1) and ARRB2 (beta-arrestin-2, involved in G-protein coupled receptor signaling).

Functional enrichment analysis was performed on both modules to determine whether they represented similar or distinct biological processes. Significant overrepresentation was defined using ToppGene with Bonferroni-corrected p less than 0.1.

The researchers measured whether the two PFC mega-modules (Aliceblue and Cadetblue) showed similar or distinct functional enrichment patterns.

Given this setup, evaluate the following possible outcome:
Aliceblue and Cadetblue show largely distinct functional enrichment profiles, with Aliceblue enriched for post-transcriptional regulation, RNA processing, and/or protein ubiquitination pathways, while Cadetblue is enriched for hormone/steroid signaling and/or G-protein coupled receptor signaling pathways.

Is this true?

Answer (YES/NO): NO